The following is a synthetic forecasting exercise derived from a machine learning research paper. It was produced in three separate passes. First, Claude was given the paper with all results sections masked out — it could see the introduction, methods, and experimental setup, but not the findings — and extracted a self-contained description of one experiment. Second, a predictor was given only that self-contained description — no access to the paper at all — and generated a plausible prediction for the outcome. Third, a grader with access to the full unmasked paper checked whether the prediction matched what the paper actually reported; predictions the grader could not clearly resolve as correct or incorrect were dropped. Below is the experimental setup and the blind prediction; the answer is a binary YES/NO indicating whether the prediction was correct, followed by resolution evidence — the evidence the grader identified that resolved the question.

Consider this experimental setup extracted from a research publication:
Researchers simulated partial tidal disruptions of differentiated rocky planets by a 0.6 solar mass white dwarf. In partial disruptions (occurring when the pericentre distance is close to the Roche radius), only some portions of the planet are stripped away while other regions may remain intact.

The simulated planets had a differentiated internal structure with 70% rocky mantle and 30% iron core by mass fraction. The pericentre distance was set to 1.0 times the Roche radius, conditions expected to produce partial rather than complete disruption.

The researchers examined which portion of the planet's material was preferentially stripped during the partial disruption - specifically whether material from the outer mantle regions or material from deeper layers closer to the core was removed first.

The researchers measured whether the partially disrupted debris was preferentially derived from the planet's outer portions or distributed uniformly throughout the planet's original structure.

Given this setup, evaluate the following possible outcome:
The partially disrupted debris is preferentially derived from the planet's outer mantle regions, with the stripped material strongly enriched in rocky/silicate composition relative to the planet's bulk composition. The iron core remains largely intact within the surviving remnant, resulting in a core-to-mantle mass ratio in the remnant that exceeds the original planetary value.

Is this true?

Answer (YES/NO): YES